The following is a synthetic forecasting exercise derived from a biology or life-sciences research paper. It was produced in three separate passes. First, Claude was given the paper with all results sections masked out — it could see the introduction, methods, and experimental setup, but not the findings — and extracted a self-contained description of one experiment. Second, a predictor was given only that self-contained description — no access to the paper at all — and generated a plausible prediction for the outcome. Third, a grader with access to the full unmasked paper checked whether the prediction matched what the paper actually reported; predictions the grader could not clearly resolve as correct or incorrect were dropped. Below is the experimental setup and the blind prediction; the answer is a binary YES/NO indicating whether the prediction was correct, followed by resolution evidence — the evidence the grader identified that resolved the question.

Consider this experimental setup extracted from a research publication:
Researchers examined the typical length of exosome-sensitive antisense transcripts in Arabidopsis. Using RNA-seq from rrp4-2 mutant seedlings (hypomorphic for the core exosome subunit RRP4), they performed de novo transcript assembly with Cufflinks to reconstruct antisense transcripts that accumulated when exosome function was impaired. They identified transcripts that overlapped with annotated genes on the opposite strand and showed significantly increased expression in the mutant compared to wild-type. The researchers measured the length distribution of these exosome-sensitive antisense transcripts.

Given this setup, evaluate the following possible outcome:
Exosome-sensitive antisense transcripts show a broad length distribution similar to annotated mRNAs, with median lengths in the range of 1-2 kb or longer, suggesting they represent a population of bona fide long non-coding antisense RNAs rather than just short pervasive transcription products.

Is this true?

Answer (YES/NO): YES